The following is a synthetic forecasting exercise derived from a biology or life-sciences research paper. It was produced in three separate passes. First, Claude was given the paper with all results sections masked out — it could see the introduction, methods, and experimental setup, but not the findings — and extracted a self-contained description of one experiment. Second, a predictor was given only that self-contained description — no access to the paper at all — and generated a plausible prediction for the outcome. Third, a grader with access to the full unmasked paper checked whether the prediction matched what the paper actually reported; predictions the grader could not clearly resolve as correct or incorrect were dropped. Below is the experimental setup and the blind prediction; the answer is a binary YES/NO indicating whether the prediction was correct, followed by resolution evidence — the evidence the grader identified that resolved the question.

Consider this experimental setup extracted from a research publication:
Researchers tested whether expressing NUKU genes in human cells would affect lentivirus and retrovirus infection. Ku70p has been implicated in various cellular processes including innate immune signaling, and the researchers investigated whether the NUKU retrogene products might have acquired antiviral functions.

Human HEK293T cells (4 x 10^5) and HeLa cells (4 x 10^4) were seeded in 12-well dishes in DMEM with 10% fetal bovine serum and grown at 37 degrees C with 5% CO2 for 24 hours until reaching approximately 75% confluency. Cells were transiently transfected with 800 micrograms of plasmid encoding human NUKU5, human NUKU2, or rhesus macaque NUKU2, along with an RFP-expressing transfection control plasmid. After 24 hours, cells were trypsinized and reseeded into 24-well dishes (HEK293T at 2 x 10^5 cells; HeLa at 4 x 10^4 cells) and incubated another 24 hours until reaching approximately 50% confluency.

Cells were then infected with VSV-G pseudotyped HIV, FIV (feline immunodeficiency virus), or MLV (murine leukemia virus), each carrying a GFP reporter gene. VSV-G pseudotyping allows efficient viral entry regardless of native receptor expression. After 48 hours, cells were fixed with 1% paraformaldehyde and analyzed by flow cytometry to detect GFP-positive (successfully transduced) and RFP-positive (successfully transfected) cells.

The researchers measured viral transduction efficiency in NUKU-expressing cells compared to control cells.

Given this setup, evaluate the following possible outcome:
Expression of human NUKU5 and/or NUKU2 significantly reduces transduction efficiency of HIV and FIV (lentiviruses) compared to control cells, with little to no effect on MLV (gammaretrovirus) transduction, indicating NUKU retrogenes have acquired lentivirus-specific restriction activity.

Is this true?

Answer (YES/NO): NO